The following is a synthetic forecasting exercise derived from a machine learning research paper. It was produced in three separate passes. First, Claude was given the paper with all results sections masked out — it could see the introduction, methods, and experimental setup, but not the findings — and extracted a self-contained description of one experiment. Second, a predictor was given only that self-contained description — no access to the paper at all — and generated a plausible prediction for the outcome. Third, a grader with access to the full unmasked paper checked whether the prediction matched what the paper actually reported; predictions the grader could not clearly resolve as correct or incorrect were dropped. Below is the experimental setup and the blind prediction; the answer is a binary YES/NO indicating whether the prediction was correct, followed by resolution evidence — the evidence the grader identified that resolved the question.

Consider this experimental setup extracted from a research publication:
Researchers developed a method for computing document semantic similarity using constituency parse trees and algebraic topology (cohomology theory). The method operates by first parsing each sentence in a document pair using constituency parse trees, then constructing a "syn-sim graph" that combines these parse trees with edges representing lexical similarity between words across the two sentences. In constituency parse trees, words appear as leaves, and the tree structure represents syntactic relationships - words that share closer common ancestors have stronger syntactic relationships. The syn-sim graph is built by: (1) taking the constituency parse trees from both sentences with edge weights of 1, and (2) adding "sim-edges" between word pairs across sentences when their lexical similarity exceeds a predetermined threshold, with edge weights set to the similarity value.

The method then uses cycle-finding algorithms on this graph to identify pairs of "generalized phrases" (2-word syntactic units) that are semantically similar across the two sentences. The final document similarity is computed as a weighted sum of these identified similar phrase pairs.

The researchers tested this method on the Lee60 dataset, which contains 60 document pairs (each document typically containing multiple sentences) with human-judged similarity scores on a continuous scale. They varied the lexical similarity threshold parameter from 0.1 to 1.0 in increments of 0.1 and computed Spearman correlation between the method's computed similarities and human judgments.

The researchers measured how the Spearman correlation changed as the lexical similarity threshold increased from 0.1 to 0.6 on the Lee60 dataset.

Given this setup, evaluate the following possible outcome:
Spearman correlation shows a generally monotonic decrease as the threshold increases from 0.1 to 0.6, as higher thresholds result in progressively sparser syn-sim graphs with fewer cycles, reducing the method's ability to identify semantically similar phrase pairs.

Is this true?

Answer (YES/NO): NO